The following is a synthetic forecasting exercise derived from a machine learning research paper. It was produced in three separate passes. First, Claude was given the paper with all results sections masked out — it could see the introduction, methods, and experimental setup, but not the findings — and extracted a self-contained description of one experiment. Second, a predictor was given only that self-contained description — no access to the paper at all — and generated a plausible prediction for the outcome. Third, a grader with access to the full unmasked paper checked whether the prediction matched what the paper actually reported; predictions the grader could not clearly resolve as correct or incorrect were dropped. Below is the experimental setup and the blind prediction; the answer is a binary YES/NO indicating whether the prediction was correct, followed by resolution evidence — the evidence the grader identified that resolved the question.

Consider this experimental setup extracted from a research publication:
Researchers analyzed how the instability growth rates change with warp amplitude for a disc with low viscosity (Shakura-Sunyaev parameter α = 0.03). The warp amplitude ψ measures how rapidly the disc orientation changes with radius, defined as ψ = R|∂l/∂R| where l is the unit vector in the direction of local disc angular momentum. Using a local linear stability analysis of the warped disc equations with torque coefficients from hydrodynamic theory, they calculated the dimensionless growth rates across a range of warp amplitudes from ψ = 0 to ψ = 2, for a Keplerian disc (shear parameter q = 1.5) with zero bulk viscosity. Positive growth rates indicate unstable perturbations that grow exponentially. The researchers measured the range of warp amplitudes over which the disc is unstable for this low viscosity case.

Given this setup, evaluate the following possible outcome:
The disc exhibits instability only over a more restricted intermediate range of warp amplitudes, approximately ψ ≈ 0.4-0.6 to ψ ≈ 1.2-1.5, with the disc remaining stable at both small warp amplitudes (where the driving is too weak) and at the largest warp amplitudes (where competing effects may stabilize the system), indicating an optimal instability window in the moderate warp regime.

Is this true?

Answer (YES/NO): NO